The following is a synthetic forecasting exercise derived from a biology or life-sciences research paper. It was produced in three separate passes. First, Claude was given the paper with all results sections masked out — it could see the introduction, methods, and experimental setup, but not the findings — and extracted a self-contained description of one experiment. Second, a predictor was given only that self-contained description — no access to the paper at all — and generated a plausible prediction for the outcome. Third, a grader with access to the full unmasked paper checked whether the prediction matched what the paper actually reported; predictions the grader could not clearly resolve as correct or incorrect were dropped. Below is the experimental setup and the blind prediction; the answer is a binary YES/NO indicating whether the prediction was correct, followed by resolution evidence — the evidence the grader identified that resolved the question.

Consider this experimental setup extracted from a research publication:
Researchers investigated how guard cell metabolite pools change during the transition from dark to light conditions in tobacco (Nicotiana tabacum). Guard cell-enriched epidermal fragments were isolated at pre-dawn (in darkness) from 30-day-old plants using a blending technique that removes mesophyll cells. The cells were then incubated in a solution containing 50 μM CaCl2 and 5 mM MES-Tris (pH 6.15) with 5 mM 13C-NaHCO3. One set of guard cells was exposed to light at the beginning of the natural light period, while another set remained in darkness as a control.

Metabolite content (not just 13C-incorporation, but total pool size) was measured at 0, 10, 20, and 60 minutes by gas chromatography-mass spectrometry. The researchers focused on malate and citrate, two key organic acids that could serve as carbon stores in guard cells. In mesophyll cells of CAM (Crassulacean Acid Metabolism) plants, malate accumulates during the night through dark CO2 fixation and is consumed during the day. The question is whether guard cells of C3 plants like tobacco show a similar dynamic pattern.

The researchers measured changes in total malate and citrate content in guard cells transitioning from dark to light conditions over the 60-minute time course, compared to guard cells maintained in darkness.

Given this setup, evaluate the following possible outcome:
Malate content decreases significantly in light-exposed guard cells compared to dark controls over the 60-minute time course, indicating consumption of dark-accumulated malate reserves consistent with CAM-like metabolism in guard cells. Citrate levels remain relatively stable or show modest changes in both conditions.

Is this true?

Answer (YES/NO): NO